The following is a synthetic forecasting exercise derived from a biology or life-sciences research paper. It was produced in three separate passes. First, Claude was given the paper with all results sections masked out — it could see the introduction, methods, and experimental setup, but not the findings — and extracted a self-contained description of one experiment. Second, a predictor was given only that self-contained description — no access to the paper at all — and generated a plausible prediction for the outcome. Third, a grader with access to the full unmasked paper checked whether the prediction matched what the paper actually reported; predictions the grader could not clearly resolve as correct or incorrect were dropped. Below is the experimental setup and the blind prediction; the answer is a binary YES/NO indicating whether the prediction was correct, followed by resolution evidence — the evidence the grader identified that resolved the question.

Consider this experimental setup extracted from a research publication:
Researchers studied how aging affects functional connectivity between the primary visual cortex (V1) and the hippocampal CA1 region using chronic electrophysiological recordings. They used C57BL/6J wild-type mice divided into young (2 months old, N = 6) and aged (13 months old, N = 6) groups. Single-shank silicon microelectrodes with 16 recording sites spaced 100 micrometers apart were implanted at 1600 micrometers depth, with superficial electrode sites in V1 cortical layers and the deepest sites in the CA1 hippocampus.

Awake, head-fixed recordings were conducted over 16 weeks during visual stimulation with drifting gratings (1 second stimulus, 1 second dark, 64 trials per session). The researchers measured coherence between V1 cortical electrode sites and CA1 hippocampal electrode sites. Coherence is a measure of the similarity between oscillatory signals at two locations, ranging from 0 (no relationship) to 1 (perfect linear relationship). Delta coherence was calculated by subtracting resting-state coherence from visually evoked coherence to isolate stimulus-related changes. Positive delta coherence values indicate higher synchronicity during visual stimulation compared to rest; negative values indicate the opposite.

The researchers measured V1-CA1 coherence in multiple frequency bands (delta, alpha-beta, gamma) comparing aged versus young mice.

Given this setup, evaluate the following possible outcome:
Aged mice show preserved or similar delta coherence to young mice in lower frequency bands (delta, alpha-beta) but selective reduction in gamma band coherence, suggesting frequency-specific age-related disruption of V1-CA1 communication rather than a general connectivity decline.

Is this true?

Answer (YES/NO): NO